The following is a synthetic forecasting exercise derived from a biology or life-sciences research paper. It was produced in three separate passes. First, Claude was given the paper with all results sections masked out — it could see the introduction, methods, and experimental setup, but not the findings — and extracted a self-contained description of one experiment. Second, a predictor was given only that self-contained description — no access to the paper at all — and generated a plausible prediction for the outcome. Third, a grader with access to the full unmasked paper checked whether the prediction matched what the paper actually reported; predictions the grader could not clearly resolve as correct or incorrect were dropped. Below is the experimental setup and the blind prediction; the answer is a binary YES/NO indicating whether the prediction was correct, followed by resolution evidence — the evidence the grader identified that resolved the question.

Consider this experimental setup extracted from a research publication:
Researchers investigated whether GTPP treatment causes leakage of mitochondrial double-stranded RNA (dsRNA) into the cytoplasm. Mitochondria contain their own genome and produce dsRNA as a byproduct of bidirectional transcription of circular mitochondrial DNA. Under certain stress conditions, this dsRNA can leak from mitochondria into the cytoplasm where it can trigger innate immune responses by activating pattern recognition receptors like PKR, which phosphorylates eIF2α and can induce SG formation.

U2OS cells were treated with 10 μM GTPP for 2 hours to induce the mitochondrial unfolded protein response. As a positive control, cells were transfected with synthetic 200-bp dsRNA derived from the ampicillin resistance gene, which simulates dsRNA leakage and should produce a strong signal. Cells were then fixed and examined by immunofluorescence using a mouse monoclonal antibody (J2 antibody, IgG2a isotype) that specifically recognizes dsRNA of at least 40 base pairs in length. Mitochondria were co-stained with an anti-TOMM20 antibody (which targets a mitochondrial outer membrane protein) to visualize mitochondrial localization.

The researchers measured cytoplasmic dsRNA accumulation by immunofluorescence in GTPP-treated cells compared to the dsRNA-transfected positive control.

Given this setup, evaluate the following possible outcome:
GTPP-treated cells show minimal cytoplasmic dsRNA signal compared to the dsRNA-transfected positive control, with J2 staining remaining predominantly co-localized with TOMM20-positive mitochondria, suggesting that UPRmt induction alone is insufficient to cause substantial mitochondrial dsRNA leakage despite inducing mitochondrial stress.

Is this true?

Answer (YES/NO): YES